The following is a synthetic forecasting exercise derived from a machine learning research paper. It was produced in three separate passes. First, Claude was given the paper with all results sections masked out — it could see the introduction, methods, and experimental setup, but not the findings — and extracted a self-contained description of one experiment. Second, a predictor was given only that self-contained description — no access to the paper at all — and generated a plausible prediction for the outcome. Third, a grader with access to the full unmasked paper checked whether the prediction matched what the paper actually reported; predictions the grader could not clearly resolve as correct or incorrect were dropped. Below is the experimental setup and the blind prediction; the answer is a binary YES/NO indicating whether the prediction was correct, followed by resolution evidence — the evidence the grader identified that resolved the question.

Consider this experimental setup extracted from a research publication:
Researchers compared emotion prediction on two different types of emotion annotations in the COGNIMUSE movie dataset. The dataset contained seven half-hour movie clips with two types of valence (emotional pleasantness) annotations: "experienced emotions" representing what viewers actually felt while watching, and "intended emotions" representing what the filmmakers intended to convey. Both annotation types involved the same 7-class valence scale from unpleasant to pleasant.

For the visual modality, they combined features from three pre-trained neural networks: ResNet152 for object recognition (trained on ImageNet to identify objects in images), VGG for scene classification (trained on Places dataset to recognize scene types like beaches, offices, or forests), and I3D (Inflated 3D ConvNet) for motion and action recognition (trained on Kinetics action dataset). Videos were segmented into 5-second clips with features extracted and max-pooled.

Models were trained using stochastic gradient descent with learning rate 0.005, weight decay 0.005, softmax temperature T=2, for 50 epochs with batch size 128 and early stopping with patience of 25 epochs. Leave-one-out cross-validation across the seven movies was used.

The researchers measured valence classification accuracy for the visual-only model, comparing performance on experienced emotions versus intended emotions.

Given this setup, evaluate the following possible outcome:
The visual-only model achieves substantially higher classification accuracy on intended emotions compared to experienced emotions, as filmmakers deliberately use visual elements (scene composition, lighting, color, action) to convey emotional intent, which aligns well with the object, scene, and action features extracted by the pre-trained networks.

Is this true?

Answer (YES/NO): YES